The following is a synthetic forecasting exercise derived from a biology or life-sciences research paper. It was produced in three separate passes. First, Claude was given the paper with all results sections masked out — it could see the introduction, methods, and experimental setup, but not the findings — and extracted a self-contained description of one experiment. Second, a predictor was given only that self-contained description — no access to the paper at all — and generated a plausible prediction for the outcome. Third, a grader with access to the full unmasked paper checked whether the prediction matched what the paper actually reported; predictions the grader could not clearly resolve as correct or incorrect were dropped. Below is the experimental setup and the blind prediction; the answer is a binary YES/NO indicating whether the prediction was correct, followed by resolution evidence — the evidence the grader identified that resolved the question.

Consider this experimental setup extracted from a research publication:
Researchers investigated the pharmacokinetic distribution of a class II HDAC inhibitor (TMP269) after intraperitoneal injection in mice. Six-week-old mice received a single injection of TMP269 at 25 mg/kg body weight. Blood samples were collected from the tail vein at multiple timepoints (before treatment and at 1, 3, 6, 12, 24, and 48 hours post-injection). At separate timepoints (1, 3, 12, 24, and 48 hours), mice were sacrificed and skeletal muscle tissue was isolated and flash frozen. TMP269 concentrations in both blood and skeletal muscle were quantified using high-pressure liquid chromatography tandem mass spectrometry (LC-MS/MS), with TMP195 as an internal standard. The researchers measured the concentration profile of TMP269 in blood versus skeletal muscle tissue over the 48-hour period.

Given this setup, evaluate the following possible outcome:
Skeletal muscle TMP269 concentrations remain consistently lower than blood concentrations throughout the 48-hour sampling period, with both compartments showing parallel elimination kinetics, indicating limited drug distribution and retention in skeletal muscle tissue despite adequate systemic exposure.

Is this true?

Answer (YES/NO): YES